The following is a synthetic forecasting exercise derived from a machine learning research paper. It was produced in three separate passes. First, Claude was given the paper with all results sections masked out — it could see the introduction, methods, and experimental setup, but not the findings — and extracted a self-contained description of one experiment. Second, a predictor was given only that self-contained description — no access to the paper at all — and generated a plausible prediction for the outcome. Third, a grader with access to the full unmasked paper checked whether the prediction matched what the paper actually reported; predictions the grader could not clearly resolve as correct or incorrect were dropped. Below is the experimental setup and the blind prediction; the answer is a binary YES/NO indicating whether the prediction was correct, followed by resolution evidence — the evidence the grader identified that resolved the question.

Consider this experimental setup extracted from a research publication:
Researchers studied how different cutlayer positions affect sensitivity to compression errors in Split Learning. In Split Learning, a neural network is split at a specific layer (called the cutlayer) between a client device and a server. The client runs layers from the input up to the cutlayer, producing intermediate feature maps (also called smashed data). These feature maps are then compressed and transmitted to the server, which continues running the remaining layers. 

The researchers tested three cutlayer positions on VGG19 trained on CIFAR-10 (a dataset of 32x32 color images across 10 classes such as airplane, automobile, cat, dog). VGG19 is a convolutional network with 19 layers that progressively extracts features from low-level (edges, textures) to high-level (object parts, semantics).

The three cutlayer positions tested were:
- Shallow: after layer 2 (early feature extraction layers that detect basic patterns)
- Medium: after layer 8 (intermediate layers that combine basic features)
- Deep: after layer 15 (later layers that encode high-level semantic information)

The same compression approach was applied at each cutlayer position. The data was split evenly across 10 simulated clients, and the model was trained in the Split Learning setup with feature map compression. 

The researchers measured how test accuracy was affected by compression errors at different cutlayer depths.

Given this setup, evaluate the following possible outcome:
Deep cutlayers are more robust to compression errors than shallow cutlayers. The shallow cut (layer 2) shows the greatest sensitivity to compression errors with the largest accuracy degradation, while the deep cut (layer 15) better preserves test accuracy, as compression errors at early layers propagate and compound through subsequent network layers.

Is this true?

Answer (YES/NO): YES